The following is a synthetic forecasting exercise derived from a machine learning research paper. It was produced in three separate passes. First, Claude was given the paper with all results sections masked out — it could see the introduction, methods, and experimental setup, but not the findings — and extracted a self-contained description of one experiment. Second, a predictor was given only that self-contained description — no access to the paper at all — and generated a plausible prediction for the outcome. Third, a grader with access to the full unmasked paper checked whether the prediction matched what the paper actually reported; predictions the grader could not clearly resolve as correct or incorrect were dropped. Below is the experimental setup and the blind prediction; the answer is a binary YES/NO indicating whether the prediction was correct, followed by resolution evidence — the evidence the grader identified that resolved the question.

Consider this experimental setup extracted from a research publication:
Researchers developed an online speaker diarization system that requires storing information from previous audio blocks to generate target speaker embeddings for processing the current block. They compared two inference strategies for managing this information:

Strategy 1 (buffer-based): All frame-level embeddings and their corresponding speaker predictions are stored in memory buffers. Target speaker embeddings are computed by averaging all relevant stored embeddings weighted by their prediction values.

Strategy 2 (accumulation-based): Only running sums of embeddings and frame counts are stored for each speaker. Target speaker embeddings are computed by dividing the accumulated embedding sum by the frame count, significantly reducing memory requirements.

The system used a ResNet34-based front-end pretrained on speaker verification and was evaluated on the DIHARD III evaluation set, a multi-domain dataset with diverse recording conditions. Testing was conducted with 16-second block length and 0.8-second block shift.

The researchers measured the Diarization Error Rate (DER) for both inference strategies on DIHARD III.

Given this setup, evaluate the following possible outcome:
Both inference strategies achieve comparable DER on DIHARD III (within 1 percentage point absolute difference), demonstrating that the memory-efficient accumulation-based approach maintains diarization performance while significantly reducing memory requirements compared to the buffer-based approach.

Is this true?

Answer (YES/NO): YES